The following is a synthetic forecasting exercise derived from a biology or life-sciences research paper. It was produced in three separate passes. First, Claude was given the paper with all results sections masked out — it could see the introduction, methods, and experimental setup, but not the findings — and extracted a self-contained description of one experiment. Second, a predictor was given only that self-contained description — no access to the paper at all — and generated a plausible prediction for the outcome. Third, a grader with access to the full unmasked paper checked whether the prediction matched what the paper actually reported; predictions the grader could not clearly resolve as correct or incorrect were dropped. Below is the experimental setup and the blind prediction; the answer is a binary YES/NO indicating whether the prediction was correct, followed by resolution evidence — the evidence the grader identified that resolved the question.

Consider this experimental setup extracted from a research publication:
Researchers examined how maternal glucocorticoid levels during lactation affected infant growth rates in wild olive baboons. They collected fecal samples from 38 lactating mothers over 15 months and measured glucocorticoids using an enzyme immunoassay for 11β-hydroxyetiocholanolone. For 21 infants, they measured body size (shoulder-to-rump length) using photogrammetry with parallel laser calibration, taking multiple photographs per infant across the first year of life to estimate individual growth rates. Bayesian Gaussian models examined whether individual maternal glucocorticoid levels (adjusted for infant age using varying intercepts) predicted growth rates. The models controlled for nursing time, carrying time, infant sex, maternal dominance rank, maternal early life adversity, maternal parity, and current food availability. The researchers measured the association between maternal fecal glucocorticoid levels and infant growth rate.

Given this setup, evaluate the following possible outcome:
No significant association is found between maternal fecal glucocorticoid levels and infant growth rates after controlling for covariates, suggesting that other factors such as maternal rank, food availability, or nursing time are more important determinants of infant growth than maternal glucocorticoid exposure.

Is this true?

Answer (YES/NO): NO